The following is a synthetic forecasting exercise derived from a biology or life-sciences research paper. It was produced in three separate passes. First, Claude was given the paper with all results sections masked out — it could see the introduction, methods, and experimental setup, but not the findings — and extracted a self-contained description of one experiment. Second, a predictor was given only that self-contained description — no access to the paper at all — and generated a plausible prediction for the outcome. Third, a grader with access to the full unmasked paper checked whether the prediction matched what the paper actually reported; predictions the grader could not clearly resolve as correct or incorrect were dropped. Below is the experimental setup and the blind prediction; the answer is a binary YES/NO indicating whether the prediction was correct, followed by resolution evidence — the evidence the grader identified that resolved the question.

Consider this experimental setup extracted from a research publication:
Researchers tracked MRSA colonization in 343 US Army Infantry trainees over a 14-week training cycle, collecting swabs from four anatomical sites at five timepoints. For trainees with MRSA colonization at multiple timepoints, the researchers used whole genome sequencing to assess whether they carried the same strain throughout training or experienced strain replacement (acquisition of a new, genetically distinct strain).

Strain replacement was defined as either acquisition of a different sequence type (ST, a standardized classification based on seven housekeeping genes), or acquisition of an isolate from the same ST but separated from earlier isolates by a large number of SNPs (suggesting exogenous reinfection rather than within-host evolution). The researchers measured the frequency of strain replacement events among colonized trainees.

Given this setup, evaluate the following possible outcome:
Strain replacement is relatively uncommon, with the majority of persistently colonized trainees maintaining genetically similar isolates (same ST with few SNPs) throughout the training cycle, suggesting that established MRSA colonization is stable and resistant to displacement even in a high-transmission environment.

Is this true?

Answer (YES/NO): YES